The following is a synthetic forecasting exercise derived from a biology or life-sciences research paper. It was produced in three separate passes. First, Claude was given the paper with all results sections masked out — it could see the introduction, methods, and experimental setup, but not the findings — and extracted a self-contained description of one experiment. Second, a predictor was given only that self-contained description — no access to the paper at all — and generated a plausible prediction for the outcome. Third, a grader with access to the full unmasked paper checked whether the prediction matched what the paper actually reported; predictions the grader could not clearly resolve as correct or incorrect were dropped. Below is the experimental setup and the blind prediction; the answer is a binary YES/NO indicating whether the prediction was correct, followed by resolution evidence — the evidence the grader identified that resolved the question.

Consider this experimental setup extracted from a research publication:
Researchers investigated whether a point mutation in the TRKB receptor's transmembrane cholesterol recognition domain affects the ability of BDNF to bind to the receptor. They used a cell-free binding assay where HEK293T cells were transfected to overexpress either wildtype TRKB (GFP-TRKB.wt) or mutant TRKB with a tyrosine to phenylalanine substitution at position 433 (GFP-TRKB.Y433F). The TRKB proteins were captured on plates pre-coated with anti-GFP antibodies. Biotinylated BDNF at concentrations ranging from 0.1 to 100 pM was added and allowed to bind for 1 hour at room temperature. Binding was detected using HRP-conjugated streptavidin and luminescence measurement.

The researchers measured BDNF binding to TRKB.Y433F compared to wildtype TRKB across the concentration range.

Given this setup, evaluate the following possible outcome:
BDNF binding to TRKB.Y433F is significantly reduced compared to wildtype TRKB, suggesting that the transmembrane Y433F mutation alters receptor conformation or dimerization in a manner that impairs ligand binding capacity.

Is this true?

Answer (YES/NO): NO